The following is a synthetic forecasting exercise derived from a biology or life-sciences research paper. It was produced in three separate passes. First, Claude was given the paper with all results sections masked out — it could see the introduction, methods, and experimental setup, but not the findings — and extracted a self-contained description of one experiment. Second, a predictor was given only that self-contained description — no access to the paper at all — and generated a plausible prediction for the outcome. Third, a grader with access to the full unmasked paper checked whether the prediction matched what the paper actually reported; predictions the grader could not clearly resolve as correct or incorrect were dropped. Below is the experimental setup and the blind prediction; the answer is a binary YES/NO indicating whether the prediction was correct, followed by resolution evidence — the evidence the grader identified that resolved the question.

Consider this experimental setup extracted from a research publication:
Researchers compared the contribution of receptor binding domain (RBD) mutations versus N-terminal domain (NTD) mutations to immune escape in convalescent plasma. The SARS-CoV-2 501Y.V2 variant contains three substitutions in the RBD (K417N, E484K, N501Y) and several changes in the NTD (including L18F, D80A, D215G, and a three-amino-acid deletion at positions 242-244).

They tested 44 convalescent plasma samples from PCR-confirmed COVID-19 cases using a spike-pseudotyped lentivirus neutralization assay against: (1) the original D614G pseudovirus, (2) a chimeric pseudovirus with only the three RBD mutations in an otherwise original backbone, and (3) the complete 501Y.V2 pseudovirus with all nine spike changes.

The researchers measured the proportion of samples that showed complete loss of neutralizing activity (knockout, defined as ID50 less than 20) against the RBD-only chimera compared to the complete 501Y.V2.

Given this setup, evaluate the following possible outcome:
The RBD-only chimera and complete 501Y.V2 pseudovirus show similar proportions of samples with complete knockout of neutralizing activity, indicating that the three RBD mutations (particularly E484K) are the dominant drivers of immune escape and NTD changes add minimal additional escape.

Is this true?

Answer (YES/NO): NO